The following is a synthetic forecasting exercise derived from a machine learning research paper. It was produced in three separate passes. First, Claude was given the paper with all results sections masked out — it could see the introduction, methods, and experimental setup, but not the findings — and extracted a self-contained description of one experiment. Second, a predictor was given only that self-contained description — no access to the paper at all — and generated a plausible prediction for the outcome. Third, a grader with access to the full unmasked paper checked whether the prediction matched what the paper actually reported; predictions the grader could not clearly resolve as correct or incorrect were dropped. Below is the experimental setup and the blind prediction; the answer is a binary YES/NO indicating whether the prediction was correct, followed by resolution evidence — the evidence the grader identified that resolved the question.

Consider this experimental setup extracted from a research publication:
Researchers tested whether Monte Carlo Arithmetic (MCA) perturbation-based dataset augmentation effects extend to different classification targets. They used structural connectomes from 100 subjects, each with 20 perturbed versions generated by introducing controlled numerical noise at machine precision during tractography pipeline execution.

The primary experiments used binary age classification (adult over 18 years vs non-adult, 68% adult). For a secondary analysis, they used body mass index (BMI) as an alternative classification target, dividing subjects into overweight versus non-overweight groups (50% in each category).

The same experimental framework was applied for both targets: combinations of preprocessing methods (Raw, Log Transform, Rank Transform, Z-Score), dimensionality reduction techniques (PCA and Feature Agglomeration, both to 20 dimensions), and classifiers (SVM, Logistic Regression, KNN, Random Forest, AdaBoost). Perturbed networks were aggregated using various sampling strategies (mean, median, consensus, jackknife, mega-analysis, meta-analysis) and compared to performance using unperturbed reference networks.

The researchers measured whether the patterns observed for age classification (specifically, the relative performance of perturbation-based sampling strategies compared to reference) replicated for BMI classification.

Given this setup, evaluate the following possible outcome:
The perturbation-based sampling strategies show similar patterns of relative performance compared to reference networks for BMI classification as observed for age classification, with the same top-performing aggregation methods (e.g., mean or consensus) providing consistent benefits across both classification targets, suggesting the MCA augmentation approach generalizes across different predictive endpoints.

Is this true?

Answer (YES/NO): YES